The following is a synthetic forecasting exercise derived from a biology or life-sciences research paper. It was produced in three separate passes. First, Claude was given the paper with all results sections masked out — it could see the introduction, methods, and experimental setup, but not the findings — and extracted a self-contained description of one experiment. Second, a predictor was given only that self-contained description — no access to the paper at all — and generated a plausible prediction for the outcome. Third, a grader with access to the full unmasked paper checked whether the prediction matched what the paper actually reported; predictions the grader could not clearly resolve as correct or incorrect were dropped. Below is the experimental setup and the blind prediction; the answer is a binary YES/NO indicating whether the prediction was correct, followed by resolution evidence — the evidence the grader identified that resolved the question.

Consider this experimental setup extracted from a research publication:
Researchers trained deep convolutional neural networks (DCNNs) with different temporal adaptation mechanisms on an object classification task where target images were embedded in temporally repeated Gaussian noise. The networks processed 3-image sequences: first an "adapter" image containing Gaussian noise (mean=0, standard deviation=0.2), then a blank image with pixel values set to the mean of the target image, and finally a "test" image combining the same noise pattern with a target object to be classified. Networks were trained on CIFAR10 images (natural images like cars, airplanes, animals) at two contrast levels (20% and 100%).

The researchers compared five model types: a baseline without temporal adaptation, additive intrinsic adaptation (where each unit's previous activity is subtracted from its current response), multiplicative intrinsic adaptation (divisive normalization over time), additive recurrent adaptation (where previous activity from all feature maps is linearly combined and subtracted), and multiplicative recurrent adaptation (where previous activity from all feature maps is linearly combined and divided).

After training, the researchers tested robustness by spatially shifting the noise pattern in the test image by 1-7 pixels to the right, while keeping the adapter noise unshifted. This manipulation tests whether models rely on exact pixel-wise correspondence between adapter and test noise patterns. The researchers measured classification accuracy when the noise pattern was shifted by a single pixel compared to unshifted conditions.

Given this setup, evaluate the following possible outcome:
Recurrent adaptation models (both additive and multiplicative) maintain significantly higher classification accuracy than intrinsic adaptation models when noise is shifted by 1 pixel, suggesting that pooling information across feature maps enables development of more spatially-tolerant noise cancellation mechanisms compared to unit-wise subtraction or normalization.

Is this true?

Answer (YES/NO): NO